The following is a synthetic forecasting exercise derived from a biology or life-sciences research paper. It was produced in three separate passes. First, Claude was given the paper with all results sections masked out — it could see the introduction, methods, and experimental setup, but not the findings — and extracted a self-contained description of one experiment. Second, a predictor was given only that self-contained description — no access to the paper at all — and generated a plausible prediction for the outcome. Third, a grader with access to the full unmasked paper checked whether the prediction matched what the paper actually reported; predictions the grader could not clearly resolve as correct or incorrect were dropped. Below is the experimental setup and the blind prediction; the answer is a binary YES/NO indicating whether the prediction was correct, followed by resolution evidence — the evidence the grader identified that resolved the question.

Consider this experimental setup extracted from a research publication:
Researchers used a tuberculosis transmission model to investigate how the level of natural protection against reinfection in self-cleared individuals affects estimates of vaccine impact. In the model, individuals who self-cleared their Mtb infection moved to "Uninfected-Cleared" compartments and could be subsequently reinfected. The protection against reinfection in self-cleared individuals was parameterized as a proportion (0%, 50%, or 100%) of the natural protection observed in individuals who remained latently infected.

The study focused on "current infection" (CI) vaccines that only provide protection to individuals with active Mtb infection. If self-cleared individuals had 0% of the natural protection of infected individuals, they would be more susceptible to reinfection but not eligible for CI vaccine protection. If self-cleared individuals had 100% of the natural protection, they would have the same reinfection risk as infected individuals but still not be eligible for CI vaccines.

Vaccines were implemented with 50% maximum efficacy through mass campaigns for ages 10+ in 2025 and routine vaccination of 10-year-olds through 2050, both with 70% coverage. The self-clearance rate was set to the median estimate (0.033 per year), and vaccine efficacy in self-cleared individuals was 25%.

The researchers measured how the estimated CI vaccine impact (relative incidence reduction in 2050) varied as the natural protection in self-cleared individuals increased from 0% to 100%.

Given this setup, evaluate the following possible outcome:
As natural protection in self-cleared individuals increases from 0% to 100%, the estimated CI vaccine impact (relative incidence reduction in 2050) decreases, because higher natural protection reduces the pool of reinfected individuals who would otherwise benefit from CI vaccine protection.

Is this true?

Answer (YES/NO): YES